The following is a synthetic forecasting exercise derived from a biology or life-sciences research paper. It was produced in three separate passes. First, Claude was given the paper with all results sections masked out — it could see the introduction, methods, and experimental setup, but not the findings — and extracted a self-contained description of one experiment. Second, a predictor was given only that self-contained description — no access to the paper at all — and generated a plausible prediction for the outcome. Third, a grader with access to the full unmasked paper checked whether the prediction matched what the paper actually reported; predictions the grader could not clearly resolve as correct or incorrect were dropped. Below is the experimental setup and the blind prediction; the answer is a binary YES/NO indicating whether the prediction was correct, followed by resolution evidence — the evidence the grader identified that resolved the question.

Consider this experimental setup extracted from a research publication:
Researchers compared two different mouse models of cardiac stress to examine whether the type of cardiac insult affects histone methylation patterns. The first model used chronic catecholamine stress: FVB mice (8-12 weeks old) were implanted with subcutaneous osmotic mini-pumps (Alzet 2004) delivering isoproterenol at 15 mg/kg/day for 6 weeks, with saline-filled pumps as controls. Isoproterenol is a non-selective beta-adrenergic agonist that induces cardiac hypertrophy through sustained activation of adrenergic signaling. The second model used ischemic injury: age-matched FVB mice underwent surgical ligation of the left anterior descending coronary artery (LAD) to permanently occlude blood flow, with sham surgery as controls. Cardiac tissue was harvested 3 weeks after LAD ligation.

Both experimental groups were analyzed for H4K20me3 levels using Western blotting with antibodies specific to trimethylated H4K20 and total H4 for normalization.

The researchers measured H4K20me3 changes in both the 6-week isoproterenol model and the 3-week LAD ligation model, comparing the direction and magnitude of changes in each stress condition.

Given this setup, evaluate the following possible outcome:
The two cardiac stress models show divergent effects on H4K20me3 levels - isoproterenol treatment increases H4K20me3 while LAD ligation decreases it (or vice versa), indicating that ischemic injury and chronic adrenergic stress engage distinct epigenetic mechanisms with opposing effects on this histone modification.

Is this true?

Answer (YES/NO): NO